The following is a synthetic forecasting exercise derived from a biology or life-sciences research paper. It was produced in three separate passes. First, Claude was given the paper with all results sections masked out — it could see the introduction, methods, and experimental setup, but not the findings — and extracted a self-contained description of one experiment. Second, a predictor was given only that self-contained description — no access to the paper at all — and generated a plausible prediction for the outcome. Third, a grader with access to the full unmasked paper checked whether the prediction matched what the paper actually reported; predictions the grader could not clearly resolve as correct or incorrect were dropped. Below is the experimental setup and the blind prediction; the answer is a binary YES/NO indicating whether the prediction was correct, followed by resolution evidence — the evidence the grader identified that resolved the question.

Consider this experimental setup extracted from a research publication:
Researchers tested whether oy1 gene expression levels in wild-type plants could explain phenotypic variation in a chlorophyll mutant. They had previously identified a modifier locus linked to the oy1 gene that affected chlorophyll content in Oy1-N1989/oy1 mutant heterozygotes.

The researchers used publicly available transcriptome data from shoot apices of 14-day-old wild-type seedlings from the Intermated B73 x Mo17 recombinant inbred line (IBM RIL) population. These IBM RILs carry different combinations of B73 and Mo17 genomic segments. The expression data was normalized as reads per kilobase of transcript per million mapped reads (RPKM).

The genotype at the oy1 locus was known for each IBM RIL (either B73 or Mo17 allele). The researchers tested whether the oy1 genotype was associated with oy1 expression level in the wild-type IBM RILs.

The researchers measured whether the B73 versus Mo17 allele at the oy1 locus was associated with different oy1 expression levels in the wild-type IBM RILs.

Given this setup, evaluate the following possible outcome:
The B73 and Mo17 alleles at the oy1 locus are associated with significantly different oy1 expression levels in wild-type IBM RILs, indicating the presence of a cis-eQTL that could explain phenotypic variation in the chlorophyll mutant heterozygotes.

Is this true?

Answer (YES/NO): YES